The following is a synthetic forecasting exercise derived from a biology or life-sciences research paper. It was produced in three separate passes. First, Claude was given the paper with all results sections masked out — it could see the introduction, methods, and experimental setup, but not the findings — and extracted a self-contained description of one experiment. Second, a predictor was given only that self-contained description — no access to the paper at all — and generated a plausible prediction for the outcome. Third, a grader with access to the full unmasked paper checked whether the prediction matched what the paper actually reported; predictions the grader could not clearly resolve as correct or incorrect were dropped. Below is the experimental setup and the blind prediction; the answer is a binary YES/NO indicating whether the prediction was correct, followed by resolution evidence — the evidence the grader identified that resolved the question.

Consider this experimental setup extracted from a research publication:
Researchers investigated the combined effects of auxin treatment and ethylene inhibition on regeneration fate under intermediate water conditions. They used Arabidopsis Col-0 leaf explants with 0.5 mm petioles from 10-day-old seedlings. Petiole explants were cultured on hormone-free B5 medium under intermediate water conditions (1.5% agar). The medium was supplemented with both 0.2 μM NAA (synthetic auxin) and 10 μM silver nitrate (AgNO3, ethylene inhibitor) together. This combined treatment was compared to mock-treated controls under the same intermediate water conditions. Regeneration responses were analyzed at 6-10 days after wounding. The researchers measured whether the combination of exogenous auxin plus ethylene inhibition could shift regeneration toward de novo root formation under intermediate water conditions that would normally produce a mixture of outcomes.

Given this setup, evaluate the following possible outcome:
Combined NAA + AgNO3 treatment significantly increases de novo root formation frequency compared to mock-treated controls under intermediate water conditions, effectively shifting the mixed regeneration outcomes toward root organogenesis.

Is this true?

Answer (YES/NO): NO